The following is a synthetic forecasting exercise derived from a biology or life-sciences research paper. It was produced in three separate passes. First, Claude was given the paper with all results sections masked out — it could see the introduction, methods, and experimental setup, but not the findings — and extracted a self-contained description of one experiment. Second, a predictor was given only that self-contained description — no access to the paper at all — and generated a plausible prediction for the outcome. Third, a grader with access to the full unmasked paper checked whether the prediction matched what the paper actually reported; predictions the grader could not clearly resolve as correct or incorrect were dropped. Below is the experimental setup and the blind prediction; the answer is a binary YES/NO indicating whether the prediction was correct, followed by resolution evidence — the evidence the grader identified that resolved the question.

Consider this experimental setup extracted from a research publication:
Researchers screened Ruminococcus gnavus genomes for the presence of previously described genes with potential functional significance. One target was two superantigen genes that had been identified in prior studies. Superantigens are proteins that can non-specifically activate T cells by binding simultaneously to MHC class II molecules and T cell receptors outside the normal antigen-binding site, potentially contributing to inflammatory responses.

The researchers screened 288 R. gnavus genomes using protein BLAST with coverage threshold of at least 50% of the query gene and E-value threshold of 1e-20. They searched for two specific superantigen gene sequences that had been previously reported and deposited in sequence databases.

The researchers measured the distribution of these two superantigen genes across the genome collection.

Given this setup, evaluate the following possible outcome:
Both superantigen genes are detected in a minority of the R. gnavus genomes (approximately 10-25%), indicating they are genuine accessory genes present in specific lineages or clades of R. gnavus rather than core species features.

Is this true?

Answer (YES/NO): NO